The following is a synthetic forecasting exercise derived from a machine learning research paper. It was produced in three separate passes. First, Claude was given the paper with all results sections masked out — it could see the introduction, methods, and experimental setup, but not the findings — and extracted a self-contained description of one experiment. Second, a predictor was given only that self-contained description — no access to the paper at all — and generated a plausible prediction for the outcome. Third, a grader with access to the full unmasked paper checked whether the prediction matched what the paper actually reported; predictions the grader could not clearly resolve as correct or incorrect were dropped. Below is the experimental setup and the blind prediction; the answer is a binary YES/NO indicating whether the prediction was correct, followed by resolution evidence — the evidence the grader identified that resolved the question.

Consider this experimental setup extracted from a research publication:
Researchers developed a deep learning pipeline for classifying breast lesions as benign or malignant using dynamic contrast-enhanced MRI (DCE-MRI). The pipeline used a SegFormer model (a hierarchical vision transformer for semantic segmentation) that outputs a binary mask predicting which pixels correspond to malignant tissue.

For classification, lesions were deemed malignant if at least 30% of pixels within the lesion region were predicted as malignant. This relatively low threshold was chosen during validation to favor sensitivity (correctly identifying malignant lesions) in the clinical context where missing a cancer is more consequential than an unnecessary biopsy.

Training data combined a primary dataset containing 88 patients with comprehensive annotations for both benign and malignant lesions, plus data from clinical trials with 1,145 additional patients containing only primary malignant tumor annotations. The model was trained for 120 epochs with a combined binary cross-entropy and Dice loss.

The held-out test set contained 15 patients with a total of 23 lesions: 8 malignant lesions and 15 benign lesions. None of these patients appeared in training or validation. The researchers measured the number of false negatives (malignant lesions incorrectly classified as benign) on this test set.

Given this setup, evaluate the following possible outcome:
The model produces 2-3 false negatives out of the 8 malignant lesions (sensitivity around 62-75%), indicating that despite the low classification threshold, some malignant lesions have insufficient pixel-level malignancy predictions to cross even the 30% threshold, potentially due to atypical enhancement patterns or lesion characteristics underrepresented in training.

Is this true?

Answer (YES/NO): NO